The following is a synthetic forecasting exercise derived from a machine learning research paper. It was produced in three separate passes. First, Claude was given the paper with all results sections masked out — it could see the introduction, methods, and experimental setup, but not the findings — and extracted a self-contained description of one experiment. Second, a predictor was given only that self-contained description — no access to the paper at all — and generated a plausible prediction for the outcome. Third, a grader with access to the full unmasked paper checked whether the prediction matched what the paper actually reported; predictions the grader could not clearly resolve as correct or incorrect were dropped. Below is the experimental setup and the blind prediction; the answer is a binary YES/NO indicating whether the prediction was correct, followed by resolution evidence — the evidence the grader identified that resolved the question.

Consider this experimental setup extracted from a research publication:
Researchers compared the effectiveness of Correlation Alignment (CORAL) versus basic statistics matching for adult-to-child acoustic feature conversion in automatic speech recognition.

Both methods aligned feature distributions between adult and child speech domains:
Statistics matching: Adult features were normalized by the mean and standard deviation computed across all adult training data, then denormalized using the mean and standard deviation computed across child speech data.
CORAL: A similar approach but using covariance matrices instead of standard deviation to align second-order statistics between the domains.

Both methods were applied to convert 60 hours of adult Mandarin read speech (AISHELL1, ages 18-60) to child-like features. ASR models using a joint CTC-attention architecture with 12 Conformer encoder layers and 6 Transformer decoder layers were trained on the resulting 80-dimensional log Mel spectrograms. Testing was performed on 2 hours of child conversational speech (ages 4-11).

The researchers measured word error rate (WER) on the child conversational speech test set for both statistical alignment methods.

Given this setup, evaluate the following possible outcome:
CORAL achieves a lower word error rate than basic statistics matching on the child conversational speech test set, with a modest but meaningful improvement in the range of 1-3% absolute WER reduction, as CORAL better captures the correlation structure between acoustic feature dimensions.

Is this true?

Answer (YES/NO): NO